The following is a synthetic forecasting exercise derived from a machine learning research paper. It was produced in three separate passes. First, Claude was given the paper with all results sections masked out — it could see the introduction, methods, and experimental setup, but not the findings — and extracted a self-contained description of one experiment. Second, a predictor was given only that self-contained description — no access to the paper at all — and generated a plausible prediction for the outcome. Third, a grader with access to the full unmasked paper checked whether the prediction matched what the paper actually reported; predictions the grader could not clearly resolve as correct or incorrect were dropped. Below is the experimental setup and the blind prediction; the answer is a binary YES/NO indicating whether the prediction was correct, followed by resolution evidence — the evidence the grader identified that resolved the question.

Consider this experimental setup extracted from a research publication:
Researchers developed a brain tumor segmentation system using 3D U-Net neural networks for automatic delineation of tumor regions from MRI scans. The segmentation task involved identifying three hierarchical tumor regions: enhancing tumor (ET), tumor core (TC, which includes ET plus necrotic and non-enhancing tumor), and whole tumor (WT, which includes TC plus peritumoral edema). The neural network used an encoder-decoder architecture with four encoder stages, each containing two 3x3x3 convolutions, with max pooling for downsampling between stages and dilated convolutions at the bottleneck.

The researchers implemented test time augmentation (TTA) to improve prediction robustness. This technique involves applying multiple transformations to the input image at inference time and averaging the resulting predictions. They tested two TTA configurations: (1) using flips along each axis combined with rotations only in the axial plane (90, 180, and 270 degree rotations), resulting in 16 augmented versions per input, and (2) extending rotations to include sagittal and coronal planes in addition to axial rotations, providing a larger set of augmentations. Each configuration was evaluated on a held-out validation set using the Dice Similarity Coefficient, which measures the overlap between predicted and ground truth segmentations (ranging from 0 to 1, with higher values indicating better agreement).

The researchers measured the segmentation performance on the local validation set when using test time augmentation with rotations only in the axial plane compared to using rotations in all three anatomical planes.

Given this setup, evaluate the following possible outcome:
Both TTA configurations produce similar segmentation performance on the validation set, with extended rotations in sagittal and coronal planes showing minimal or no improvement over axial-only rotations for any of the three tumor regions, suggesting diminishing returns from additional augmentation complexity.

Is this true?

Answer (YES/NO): NO